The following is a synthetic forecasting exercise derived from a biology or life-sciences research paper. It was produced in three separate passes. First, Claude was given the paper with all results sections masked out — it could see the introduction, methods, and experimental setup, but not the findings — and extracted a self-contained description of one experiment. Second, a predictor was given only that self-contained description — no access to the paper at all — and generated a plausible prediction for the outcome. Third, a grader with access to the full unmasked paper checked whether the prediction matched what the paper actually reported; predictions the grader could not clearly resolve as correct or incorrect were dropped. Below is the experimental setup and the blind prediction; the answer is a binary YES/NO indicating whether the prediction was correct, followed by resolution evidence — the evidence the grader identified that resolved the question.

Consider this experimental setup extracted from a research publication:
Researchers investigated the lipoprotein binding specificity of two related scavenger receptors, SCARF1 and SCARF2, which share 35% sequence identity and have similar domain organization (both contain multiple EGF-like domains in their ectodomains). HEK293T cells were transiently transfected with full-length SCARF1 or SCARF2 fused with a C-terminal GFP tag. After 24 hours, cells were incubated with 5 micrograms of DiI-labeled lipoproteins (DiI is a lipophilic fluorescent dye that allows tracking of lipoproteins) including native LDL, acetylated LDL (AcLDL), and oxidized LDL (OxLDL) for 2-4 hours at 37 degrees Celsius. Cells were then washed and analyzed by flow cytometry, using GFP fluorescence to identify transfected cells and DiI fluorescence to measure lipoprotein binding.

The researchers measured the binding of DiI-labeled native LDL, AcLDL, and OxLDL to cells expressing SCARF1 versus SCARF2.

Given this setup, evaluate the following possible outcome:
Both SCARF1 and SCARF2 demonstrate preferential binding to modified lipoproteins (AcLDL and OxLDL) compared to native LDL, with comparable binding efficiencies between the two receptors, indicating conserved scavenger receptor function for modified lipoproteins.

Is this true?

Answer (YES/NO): NO